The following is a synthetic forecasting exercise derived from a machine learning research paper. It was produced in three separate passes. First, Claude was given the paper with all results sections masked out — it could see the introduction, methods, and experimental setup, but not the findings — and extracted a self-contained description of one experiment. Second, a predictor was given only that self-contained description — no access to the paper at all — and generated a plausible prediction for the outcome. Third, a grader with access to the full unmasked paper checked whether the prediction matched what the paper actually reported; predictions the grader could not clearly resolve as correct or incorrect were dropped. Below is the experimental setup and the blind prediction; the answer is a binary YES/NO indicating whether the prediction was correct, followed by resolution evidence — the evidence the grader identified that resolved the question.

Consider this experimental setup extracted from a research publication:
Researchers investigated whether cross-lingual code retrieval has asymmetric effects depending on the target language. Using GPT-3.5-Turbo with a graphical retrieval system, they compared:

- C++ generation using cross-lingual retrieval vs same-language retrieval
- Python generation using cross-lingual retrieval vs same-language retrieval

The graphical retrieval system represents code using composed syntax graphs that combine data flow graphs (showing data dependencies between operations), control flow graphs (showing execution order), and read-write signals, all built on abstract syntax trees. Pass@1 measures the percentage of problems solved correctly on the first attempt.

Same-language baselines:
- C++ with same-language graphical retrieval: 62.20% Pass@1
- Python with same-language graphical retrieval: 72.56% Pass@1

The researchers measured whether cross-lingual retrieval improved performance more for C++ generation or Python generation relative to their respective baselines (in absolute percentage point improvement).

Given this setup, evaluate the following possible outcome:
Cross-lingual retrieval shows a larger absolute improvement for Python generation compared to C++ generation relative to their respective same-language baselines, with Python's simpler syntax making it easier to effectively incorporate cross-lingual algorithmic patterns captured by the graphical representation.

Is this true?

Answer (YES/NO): YES